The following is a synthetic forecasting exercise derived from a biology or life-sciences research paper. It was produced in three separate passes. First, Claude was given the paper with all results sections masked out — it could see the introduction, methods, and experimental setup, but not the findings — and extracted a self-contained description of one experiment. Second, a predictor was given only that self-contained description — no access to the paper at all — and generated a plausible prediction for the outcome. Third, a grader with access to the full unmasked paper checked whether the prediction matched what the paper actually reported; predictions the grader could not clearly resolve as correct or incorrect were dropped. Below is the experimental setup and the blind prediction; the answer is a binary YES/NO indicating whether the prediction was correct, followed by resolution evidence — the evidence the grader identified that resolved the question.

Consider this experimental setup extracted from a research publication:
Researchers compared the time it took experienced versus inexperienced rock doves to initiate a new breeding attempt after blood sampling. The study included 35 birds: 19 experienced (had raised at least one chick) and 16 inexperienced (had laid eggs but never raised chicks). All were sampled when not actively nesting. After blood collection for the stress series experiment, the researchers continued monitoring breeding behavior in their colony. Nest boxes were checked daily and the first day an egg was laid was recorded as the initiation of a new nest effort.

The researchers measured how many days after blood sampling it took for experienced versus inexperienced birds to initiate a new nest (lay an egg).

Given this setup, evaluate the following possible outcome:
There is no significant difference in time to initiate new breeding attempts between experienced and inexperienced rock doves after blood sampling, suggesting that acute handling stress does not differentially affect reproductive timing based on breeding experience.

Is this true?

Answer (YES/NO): NO